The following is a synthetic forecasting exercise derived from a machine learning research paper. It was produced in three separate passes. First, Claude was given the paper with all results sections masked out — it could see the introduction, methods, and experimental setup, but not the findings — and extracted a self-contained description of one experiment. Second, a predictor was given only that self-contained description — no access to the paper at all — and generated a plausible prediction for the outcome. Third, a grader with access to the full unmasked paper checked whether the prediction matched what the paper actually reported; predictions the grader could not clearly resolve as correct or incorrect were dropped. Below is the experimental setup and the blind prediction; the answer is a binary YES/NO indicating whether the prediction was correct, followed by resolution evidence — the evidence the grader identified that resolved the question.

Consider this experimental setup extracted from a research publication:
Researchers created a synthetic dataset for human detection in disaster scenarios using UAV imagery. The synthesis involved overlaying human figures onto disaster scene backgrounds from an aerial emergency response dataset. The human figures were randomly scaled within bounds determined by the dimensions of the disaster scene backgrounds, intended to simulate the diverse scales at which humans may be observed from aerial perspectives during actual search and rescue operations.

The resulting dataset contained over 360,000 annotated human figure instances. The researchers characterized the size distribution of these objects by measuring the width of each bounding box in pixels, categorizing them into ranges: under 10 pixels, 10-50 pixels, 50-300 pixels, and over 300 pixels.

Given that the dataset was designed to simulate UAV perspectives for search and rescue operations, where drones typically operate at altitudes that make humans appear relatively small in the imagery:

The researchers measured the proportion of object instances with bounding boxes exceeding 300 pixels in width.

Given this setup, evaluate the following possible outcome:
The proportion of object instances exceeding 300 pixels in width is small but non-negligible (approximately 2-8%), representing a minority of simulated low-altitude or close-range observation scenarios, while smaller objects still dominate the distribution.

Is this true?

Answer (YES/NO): NO